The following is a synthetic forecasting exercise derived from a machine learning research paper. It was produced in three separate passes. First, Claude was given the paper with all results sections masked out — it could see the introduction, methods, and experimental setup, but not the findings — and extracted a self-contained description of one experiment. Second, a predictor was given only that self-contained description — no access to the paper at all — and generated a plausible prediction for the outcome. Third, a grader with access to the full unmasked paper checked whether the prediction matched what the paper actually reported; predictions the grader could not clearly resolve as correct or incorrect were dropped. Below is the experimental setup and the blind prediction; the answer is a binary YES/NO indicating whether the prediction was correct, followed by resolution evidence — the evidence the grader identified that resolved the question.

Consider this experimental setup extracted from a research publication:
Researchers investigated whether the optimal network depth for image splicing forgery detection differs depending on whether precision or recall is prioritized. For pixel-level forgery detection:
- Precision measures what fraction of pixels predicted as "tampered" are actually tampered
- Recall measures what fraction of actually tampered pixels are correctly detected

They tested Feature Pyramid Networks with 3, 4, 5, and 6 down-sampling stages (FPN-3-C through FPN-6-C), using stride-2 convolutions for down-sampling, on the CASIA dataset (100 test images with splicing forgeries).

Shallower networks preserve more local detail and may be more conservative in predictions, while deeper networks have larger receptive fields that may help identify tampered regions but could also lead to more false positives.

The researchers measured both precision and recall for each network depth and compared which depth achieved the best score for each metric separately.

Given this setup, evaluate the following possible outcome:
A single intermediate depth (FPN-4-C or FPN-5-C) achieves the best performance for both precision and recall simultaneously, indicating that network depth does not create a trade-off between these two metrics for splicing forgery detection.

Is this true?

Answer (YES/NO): NO